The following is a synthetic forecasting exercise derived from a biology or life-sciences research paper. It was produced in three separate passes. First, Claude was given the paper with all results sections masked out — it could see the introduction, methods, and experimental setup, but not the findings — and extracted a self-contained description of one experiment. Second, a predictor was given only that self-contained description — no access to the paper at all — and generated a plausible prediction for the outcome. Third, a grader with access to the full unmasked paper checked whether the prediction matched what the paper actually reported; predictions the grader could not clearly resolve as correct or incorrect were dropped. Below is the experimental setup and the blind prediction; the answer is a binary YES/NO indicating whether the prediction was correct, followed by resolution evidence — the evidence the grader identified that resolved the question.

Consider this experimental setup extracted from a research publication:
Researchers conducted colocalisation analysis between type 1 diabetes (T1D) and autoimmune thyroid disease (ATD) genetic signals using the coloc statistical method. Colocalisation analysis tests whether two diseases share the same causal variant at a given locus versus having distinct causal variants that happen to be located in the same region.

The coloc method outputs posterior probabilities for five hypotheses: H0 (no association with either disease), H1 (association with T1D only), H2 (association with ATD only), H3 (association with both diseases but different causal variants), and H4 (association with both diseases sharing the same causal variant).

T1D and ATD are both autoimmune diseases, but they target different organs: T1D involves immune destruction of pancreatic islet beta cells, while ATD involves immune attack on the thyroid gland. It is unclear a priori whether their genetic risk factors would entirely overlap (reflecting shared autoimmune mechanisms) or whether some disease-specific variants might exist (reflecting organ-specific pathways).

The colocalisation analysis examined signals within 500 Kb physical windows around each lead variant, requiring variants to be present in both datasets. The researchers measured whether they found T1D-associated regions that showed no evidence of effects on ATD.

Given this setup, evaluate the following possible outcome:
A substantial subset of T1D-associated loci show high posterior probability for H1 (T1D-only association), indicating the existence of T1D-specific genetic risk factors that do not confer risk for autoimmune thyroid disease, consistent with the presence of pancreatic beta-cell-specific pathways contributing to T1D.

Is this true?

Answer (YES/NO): YES